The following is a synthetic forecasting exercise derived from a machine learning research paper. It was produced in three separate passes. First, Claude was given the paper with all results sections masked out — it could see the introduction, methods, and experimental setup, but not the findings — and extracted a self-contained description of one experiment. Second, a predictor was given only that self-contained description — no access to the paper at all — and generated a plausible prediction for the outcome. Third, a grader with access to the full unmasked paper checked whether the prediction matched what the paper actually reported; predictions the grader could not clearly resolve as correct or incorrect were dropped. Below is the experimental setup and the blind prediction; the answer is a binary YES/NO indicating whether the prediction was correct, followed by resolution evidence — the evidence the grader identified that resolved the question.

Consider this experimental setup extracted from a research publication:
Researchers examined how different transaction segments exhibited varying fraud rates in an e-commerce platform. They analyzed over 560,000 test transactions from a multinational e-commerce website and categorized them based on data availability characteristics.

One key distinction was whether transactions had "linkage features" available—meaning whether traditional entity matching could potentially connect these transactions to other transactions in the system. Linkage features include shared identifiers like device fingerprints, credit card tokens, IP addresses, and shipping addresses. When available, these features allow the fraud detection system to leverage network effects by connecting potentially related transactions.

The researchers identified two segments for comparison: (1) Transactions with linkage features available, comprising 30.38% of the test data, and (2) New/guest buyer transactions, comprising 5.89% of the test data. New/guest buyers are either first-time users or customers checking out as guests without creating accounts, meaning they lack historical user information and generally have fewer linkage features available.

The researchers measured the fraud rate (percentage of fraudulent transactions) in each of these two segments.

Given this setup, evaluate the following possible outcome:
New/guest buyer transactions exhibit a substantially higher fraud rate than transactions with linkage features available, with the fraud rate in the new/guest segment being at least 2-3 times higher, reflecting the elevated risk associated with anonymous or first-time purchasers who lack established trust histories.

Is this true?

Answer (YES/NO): YES